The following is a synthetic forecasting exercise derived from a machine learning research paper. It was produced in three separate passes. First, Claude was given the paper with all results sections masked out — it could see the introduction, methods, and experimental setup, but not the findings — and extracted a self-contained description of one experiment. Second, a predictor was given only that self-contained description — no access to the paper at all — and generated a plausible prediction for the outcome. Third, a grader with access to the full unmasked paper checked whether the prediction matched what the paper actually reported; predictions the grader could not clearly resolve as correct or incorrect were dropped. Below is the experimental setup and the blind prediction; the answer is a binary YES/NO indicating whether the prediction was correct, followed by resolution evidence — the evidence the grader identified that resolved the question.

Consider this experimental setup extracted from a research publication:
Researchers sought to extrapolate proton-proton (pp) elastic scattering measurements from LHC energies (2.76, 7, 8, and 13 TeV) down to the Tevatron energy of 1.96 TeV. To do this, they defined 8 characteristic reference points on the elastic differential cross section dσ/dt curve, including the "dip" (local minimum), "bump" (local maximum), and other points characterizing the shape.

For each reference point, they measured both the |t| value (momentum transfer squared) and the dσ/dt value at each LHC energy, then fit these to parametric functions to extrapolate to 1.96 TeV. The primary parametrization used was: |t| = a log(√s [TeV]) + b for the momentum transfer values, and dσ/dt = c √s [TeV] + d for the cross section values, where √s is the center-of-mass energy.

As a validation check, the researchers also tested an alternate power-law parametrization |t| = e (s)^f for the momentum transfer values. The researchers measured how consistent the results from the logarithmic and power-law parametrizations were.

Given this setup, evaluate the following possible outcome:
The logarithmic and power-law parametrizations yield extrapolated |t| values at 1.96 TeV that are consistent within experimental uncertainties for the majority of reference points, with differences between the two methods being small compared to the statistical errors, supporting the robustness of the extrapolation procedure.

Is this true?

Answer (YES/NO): YES